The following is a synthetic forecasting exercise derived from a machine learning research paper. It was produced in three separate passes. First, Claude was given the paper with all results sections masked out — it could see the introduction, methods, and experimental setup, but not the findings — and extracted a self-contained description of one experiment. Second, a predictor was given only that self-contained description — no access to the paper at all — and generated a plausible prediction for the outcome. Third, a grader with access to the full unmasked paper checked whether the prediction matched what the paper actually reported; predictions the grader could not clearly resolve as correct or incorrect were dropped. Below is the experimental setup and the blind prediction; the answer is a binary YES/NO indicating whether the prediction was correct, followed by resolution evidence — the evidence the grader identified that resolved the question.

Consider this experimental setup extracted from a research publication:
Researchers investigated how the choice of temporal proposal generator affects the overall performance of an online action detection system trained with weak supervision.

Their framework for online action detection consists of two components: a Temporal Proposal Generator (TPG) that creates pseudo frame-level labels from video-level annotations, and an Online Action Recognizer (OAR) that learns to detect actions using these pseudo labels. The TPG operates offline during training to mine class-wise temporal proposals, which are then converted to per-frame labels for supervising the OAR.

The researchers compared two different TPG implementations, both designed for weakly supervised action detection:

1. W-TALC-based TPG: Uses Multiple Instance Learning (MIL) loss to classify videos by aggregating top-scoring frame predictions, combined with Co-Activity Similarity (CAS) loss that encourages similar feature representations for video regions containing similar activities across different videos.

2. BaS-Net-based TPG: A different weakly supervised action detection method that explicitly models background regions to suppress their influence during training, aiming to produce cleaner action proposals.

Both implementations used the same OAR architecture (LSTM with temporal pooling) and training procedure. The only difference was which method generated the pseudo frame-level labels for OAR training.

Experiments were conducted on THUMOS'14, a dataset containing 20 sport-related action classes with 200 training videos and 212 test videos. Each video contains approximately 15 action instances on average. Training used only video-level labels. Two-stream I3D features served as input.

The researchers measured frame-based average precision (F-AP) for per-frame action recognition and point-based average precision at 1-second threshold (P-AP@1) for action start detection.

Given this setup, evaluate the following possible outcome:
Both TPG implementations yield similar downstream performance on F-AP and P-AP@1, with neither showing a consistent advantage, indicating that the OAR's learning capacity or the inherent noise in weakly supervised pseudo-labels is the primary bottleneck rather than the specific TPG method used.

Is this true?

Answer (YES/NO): NO